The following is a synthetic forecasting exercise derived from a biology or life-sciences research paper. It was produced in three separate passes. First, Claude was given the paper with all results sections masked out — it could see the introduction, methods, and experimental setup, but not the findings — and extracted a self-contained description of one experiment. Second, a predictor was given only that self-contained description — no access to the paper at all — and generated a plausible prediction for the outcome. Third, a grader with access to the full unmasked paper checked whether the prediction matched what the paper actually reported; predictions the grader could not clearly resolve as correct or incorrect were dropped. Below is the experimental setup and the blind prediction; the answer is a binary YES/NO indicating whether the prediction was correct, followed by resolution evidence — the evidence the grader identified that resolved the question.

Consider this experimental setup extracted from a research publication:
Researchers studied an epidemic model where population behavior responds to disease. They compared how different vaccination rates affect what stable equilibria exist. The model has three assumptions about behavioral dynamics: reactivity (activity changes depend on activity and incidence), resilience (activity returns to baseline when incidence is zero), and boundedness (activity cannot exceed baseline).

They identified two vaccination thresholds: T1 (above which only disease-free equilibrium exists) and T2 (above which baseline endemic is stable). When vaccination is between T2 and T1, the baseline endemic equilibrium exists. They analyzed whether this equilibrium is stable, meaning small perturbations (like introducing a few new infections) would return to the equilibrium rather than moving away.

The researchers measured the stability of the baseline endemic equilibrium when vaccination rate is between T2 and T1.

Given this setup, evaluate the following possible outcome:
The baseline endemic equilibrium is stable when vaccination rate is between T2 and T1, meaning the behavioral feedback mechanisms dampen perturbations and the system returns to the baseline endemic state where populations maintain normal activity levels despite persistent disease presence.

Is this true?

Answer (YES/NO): YES